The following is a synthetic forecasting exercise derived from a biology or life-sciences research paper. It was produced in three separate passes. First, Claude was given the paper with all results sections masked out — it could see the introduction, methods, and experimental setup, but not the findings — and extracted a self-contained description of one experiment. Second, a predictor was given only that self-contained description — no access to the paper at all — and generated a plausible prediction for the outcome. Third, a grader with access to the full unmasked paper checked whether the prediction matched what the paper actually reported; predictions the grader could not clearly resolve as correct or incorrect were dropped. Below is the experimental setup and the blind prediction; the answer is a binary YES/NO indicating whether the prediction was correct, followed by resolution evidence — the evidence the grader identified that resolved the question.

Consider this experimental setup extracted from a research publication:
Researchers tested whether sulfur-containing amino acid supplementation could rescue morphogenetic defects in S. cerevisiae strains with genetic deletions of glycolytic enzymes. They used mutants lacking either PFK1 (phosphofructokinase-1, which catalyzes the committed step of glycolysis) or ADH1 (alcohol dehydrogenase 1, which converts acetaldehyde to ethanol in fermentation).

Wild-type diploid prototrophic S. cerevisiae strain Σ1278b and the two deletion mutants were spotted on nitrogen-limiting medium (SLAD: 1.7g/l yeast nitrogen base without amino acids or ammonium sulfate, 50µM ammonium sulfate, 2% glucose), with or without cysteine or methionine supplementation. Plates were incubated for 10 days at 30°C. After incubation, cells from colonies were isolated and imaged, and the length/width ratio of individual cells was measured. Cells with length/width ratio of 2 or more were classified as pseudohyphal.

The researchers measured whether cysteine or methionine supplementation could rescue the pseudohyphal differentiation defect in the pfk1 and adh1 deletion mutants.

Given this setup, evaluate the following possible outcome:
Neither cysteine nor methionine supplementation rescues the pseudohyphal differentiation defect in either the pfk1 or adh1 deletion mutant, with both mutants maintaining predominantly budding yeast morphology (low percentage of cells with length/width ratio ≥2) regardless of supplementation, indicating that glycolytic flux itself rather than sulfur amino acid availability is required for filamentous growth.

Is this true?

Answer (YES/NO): NO